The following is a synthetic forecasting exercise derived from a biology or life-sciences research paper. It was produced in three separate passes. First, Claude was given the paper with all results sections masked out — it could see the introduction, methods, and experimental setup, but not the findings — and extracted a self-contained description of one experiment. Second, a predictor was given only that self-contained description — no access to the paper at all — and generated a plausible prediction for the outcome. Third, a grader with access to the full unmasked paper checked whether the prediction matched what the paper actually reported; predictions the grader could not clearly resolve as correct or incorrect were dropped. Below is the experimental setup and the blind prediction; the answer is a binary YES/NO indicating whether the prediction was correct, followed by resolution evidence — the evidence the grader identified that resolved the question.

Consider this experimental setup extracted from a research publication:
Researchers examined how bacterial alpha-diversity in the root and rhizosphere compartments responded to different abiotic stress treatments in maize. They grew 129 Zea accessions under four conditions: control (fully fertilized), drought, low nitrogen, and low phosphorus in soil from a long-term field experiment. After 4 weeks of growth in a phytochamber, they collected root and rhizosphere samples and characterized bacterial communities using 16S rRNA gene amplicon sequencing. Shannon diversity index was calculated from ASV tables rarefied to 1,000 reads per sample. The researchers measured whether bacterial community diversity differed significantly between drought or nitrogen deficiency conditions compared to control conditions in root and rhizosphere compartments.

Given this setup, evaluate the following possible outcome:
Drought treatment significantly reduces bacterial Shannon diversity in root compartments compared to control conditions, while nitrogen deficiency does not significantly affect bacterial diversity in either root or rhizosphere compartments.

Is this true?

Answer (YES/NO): NO